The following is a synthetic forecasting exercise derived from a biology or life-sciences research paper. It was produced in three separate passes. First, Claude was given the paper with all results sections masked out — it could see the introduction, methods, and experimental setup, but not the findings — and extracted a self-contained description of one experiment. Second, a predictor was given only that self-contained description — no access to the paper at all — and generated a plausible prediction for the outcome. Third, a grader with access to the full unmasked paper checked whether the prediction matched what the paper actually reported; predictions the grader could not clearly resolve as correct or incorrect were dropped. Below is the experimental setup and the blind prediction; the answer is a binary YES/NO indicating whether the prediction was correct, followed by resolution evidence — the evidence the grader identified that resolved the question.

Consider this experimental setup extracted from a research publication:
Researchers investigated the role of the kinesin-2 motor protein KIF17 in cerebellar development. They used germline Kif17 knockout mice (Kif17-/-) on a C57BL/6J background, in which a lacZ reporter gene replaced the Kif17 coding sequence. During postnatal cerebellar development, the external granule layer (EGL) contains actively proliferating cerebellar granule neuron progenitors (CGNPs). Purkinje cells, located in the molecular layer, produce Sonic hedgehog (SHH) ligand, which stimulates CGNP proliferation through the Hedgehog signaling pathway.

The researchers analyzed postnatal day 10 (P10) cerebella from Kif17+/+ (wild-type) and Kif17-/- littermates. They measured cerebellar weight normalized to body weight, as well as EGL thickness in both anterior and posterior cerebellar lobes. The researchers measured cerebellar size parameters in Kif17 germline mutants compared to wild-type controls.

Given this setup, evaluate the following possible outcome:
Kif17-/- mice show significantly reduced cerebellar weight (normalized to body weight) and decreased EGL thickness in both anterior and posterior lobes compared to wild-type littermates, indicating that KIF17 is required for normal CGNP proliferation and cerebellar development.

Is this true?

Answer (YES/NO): NO